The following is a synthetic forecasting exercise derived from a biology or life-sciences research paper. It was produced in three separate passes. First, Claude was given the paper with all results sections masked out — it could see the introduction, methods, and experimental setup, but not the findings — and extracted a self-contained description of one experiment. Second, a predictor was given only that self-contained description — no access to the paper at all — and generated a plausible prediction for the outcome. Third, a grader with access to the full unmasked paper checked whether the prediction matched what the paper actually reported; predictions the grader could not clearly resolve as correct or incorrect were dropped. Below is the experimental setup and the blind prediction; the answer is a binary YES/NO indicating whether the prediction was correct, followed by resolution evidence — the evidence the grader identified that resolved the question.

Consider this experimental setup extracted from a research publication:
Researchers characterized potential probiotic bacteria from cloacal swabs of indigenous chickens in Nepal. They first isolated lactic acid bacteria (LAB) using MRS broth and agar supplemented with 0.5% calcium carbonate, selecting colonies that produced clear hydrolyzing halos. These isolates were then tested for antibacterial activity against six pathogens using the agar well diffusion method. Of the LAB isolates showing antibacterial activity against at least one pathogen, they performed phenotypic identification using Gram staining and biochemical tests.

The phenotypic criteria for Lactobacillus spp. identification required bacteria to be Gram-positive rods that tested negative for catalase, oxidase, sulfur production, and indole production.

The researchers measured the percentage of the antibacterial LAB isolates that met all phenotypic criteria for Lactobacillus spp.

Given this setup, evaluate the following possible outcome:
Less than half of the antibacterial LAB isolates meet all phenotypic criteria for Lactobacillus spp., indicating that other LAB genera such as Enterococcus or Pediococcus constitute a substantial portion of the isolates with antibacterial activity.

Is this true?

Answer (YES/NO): NO